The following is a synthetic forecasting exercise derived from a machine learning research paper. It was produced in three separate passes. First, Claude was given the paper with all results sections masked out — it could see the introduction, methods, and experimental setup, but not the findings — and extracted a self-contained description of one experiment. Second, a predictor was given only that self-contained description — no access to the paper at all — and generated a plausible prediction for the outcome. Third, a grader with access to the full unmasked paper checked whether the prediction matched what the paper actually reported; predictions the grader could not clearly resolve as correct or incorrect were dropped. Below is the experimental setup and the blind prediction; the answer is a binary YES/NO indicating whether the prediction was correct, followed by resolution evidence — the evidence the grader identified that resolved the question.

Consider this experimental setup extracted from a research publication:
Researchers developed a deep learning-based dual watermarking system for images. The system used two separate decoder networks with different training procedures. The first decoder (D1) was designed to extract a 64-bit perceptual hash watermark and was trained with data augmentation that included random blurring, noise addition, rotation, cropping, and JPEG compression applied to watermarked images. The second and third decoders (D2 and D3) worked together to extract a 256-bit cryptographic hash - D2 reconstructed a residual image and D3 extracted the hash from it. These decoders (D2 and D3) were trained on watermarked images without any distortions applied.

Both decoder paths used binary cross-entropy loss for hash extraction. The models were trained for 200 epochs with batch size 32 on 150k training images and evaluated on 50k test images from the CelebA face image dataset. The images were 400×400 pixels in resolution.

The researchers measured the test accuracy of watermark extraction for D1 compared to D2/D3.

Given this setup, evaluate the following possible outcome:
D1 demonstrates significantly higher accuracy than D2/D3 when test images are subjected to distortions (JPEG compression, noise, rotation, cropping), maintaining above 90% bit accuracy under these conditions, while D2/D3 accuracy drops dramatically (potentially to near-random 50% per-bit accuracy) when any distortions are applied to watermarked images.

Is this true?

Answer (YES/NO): NO